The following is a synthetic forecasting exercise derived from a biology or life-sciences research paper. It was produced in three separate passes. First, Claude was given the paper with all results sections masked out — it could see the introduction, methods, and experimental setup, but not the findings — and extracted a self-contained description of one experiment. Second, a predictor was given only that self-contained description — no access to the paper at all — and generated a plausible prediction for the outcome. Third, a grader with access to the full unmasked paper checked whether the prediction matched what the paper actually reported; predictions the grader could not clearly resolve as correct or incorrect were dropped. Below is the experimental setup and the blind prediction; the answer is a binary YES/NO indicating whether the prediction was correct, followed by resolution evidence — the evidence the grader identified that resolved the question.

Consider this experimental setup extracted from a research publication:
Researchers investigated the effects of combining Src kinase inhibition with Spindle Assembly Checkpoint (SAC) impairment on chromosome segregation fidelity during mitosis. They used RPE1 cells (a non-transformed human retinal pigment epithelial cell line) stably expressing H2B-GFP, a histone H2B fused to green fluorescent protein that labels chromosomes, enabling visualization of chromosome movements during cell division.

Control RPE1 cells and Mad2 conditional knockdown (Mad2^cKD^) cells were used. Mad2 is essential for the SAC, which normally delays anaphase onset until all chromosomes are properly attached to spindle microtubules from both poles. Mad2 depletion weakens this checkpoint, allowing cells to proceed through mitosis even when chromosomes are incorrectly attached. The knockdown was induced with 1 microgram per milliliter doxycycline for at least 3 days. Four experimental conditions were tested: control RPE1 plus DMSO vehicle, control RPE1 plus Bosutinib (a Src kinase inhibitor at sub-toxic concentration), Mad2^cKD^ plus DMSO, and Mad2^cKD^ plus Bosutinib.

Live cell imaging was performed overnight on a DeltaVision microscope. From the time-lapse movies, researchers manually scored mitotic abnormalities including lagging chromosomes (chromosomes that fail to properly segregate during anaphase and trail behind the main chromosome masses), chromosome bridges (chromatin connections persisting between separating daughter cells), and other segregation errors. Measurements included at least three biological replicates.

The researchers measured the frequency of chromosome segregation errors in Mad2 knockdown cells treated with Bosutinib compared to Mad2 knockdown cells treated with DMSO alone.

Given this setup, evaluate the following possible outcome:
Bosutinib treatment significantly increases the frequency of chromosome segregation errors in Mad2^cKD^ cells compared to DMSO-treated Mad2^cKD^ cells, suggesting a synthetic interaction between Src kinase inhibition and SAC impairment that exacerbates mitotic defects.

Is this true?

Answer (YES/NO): YES